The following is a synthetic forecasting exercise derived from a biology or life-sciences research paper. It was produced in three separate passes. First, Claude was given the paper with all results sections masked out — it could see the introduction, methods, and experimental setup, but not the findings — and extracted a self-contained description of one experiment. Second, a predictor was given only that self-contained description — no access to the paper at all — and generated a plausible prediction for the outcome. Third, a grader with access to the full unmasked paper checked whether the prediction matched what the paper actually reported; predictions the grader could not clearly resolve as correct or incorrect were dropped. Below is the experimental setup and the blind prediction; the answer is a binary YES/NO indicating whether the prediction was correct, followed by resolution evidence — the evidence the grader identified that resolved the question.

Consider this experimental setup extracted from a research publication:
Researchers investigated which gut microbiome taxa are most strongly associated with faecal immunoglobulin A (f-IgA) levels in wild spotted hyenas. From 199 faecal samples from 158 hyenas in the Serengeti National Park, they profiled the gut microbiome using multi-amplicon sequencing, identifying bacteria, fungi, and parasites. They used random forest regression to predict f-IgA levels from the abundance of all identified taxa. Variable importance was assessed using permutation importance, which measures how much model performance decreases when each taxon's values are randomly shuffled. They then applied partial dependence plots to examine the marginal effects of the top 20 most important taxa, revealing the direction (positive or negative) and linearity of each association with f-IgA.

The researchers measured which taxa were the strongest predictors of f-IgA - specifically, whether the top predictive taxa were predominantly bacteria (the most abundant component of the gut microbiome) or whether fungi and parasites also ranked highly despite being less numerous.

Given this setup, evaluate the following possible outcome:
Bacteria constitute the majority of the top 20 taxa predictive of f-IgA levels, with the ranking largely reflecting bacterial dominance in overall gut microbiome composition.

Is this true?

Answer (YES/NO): NO